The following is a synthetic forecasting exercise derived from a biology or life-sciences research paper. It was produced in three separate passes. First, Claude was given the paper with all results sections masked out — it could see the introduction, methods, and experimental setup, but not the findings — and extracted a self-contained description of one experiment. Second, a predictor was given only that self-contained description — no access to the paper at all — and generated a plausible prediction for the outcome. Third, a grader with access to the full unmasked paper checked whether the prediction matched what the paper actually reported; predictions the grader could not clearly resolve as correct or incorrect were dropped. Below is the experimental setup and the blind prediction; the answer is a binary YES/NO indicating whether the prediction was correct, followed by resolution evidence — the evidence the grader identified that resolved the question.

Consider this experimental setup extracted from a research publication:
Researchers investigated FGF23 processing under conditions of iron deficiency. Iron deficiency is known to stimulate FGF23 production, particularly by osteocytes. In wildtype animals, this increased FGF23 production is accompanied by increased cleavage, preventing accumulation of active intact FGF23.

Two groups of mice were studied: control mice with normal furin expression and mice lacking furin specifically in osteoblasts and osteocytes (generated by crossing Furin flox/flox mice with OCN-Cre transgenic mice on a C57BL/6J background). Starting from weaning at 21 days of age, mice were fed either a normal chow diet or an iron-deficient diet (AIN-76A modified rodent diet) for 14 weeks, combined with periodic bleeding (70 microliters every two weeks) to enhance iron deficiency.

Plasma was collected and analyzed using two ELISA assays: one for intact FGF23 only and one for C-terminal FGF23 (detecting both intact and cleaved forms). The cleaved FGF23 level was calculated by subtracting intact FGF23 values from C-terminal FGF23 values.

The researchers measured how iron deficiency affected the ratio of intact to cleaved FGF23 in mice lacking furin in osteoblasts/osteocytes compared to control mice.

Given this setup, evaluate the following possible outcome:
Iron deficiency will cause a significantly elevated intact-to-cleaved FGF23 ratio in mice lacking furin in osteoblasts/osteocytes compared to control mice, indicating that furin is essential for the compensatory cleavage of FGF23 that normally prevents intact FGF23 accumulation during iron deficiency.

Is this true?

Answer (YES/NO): YES